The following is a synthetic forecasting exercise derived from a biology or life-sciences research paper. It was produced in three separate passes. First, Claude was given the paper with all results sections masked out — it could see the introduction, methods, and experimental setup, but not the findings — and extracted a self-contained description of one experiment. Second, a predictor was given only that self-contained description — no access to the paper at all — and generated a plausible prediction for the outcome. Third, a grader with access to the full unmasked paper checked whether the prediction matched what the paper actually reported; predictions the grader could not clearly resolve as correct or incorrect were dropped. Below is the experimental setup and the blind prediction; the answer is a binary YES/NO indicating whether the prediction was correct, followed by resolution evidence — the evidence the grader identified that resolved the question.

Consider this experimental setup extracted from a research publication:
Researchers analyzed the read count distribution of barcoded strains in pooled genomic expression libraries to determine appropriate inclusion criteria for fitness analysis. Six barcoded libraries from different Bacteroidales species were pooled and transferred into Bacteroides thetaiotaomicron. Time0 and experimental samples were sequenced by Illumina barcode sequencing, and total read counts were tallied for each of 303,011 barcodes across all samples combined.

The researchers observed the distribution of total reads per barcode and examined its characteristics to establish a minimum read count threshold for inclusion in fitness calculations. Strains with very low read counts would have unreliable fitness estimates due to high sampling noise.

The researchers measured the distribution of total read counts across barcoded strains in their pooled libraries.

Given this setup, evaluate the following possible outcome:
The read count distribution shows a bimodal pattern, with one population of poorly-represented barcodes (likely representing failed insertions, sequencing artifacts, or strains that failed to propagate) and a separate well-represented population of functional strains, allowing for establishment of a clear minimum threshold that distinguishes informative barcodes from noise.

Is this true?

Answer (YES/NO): YES